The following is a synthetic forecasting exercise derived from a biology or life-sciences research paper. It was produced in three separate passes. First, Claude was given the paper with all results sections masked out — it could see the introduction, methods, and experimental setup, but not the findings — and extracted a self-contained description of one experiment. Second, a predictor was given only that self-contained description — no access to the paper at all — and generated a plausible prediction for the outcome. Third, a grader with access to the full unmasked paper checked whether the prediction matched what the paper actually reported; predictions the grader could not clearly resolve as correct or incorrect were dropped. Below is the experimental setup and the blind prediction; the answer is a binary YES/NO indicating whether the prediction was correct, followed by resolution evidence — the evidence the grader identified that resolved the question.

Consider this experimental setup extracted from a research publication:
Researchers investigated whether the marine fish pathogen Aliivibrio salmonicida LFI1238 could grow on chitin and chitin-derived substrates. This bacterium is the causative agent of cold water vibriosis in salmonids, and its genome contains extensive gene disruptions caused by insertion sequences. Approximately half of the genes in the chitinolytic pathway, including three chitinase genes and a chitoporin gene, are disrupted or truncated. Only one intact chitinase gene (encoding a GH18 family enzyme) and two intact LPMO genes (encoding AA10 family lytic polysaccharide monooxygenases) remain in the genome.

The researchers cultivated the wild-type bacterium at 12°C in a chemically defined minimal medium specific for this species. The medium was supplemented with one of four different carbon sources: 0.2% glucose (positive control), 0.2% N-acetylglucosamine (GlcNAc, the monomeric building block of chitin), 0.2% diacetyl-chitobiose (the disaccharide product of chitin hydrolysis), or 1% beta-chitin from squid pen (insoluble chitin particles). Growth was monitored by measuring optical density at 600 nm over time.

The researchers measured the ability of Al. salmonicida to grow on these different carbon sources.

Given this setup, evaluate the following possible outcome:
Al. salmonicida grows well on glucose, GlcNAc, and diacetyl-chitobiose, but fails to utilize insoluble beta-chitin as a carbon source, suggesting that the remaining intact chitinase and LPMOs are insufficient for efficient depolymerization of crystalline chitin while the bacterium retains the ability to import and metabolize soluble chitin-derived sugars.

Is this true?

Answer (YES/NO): NO